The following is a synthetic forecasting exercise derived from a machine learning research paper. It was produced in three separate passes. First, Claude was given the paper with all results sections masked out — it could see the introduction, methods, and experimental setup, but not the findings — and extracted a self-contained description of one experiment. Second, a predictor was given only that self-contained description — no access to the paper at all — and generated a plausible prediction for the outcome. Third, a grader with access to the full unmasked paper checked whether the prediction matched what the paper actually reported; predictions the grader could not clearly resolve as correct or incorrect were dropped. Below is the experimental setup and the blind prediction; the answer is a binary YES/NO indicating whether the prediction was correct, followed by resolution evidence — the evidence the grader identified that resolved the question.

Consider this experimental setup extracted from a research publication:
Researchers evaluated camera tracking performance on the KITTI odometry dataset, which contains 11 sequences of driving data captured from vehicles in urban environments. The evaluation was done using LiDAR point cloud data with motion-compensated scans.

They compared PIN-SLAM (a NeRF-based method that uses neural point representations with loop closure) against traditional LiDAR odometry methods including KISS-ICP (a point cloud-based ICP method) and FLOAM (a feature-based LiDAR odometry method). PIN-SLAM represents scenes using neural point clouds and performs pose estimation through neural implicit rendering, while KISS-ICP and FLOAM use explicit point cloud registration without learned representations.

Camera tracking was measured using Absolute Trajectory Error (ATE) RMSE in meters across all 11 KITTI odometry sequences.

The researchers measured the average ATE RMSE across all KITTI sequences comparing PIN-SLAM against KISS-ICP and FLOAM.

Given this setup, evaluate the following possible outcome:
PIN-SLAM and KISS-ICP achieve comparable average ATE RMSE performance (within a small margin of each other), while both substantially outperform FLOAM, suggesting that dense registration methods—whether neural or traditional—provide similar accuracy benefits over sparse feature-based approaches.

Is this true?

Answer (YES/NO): NO